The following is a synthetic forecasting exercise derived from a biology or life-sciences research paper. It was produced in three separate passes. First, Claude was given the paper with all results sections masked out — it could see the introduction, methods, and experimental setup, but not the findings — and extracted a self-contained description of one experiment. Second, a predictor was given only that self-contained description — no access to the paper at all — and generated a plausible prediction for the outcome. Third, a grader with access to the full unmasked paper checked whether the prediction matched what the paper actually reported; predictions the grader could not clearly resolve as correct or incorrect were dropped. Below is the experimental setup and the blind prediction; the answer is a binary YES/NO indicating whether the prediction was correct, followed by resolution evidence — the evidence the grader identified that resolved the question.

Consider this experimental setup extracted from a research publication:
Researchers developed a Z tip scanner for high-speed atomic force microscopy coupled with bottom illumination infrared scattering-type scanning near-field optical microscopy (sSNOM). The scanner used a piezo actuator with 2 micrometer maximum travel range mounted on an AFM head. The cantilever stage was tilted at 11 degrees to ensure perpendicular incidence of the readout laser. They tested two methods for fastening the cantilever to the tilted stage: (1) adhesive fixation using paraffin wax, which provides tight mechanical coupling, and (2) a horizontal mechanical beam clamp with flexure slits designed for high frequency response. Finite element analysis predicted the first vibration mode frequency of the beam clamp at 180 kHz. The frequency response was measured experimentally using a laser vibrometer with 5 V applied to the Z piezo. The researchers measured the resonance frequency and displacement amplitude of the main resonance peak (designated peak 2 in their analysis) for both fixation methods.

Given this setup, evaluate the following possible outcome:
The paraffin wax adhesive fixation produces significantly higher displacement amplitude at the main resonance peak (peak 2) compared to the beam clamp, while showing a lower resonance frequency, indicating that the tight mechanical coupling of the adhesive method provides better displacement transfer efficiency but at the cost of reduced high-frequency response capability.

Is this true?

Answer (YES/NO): NO